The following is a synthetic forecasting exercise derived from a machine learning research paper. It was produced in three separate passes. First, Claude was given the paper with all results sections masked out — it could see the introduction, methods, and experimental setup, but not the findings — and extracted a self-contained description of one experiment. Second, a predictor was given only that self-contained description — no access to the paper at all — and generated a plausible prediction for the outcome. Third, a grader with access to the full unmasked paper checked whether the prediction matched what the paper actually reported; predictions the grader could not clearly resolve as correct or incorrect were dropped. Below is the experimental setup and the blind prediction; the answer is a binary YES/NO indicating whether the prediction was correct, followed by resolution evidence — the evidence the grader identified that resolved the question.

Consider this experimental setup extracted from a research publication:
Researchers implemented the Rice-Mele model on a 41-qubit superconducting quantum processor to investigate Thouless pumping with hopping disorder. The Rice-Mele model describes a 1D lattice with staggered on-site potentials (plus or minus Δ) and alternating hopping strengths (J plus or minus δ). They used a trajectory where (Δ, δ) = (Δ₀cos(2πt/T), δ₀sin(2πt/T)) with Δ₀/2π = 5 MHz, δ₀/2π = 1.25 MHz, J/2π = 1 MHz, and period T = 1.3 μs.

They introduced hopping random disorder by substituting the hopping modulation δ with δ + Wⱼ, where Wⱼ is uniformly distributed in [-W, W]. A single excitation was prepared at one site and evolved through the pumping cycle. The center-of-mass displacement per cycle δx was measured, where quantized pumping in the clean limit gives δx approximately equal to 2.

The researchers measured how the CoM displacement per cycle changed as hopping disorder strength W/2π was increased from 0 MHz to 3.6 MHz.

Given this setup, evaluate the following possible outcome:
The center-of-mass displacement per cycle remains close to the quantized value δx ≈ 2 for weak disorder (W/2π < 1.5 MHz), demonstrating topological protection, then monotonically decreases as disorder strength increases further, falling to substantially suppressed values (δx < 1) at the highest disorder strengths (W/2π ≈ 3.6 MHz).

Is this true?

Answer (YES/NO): NO